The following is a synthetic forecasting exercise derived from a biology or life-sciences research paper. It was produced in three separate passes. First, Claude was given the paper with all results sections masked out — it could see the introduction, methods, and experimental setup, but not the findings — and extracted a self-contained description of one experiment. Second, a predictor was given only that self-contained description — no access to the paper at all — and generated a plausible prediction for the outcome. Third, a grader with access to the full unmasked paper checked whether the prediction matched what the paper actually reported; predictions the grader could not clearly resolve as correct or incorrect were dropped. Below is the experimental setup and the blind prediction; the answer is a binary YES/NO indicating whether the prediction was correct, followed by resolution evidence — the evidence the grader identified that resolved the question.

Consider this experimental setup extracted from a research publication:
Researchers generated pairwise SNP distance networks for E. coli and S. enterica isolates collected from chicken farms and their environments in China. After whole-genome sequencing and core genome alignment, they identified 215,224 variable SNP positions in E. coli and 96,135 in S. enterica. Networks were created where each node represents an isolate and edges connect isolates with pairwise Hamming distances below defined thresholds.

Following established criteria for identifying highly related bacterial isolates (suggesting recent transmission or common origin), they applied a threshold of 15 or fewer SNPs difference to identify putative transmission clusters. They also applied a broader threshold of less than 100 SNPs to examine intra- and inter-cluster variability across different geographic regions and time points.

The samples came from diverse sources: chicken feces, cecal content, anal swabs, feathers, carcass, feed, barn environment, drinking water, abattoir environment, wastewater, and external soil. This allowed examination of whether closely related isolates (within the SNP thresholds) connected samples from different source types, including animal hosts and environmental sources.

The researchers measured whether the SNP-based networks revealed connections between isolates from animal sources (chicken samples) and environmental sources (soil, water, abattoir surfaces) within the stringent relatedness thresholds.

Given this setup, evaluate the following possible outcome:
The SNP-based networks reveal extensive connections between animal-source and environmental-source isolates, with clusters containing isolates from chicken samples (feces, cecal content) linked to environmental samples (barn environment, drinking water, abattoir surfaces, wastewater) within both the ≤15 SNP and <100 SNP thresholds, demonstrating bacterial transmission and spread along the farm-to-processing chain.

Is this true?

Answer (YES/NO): YES